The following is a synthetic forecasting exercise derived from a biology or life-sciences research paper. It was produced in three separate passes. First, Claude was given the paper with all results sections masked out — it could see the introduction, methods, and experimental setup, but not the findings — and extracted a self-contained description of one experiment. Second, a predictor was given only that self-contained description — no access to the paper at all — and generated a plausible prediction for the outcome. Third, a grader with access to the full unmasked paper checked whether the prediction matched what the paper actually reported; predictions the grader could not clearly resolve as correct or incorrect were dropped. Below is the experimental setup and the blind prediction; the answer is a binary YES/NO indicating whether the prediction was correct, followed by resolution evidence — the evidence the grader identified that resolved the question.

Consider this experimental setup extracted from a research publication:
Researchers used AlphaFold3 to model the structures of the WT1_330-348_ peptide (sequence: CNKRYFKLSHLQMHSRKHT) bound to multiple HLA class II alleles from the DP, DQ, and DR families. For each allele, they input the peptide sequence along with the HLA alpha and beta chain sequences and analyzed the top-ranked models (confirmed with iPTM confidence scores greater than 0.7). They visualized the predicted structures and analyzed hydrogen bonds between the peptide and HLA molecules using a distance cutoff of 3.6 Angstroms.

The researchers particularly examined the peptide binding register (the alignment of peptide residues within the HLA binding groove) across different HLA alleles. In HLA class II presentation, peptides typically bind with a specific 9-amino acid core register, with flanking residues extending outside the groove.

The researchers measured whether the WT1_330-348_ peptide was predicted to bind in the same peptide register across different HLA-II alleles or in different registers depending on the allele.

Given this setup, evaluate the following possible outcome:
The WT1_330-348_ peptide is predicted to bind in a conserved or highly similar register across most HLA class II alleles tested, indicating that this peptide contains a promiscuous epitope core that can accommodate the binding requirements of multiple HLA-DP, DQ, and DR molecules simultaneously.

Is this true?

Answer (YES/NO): YES